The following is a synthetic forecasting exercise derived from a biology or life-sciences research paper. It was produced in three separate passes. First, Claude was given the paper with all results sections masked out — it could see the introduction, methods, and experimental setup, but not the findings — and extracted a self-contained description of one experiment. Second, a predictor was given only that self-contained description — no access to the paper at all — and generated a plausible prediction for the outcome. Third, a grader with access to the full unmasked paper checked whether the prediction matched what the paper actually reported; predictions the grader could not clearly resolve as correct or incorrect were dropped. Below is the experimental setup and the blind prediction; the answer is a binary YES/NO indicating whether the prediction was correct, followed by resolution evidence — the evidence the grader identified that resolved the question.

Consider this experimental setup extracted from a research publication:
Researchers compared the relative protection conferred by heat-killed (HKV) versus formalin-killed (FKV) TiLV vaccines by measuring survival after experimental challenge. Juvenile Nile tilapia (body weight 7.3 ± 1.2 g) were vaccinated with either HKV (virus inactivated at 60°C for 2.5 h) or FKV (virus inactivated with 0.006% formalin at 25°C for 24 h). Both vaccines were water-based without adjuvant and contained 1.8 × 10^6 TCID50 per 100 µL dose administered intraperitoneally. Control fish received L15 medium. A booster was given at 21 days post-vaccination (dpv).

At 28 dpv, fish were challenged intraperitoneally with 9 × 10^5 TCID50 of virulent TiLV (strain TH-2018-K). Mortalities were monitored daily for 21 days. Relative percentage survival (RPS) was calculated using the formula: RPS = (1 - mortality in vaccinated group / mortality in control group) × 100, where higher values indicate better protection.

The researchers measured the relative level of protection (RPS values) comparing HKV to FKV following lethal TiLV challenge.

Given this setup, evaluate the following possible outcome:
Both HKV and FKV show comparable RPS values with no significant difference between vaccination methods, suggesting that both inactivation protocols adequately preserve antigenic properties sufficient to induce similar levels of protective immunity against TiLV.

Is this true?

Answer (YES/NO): NO